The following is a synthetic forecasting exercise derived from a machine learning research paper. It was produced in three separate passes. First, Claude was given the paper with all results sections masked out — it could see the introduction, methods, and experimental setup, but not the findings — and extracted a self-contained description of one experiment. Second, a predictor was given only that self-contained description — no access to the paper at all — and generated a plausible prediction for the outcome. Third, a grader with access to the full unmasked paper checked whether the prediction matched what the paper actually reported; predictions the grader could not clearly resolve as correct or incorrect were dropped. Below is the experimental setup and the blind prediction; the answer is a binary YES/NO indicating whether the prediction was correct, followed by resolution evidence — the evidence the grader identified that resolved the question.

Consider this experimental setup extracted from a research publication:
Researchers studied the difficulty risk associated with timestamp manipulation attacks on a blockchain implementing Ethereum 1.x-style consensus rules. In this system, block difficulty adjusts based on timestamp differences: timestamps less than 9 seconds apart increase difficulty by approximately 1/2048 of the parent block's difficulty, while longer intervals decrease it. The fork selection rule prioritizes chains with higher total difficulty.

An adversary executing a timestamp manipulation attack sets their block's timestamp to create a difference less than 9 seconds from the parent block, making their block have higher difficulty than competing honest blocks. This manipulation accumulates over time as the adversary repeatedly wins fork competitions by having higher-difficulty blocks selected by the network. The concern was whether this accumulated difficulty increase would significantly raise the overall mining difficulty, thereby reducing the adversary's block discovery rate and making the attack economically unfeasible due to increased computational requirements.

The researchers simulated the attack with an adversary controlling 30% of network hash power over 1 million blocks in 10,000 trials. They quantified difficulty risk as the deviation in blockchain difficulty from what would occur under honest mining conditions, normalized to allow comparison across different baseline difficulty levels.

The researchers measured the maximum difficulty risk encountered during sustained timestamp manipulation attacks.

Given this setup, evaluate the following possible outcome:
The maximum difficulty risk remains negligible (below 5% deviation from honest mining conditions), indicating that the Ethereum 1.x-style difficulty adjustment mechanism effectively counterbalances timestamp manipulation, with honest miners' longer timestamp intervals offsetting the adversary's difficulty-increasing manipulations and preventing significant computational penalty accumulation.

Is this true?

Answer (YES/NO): NO